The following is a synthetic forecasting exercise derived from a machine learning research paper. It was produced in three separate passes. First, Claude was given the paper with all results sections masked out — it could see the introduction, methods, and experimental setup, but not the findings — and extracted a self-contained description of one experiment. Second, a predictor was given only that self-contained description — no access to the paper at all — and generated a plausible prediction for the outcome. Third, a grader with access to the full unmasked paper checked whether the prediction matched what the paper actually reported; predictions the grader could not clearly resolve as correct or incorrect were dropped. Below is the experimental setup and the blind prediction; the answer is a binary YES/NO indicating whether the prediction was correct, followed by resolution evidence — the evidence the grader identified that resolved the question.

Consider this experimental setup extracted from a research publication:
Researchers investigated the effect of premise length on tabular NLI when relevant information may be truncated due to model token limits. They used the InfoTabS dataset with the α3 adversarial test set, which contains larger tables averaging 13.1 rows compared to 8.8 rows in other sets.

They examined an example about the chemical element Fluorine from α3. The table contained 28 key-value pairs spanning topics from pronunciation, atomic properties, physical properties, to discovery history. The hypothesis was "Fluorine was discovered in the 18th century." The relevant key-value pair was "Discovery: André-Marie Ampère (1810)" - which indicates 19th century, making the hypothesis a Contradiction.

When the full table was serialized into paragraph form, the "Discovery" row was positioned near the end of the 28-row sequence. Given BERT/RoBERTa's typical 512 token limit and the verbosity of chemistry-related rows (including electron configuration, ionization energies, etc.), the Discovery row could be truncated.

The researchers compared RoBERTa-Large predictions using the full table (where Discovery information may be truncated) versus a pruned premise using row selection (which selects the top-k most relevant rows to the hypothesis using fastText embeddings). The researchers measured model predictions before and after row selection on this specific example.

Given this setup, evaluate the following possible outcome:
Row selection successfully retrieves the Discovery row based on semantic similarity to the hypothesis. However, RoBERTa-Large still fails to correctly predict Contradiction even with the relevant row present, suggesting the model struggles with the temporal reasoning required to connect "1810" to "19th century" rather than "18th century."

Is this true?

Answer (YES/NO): NO